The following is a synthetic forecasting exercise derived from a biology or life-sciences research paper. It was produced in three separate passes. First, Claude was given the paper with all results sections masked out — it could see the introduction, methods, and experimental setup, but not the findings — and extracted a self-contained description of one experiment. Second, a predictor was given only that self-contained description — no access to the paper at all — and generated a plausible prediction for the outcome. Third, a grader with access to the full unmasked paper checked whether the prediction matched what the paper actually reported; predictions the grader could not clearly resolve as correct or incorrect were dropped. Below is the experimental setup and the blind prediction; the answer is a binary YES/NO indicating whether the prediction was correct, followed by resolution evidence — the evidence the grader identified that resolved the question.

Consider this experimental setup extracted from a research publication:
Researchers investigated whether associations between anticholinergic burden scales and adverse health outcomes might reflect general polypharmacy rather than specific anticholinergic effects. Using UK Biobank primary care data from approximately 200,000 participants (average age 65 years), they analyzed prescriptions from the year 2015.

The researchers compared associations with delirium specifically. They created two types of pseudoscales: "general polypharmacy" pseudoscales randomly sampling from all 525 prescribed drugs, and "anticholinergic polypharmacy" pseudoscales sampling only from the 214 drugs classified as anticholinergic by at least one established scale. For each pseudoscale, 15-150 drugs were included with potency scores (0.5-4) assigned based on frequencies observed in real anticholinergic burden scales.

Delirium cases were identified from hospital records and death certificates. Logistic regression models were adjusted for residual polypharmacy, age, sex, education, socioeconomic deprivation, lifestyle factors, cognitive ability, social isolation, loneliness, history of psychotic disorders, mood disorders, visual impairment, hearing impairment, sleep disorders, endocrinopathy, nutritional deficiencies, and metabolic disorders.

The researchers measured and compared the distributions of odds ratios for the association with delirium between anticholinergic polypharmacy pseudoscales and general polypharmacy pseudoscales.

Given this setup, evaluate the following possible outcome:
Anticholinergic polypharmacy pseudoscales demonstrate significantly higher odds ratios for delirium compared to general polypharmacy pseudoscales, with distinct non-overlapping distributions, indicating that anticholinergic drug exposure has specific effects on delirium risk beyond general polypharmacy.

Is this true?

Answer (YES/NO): NO